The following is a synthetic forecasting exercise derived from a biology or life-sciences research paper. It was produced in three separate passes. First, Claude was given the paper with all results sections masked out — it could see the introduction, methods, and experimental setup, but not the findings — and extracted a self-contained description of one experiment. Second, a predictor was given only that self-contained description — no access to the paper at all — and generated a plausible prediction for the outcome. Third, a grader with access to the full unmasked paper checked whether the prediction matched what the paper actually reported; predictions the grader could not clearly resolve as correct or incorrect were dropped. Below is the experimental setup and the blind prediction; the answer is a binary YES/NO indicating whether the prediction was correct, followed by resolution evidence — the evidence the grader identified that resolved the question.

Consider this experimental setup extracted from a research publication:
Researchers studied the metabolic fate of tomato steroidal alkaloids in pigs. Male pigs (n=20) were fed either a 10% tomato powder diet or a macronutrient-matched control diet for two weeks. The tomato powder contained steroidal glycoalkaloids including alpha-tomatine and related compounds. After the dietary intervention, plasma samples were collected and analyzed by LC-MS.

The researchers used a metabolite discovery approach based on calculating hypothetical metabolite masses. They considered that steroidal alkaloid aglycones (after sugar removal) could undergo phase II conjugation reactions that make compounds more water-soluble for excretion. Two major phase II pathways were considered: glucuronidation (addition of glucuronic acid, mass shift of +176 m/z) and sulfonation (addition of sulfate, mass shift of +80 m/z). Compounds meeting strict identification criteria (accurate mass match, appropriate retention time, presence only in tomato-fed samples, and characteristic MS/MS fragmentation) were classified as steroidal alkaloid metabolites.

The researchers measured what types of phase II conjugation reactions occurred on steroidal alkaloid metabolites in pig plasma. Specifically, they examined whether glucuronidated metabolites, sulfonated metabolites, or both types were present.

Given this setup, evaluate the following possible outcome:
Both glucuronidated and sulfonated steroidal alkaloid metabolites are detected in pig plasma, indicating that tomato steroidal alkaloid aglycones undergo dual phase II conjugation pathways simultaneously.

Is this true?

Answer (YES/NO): NO